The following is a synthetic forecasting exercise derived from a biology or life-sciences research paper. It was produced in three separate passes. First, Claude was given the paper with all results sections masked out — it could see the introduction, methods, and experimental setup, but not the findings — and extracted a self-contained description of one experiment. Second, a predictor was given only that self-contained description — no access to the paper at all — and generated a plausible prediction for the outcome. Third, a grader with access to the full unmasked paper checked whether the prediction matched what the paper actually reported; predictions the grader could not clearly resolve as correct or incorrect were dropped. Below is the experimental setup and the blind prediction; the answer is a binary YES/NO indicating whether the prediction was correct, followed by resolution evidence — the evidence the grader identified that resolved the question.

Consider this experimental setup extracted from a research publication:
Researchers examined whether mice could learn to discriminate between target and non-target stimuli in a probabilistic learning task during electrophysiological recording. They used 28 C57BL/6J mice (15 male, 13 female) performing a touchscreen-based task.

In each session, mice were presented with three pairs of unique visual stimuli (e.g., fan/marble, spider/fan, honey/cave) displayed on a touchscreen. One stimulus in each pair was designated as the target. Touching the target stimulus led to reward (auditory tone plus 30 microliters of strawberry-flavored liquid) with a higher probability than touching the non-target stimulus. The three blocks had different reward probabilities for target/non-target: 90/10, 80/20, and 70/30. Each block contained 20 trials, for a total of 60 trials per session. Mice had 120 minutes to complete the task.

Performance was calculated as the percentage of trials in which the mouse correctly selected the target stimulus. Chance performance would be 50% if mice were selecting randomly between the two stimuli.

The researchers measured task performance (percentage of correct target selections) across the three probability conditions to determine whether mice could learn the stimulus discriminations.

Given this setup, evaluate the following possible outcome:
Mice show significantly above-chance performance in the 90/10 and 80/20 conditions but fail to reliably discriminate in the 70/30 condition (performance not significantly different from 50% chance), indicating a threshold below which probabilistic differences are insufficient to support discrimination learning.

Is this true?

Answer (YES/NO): NO